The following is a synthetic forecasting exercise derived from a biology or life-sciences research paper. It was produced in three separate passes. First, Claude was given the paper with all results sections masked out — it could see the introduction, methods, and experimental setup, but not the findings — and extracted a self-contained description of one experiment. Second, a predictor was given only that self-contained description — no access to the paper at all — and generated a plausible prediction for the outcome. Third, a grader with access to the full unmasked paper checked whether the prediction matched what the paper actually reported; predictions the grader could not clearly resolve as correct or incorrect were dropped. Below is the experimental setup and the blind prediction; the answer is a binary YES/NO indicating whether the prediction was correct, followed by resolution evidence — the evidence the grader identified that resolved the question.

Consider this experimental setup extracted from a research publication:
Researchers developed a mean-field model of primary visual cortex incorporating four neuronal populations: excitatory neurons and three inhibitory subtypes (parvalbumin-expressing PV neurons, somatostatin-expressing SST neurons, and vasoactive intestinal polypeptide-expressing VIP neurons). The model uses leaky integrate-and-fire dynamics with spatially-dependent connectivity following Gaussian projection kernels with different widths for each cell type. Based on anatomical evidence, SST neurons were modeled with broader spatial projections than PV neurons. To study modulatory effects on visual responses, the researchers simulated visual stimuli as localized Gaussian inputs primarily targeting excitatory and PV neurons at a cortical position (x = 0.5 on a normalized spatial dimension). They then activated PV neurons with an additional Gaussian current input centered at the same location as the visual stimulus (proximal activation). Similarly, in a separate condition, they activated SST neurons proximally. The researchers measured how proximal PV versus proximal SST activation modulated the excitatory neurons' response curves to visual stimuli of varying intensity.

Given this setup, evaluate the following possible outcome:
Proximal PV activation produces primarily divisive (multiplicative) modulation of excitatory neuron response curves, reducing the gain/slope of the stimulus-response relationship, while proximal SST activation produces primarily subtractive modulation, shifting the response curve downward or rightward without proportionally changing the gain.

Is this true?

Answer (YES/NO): NO